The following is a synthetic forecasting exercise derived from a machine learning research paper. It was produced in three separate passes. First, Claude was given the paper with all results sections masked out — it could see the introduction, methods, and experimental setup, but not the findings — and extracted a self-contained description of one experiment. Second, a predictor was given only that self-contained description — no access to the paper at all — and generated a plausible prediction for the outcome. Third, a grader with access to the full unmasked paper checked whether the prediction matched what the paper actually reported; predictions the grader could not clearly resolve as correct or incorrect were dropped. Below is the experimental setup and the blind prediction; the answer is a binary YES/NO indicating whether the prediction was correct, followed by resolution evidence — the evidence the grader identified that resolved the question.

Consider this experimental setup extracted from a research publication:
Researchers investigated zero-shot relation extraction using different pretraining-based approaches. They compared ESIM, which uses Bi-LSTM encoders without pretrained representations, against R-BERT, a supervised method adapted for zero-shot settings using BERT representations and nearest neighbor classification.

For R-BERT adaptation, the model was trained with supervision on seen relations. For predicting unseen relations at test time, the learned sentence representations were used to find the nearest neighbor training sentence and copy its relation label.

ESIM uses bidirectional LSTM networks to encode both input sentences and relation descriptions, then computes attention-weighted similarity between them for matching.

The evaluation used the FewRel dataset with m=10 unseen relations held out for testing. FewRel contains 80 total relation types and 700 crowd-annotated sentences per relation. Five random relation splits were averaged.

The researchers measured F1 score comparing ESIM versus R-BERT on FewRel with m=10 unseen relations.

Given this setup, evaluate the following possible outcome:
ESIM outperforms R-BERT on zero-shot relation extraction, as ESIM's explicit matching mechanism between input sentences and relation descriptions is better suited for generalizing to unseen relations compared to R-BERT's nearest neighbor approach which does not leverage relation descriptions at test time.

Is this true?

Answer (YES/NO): YES